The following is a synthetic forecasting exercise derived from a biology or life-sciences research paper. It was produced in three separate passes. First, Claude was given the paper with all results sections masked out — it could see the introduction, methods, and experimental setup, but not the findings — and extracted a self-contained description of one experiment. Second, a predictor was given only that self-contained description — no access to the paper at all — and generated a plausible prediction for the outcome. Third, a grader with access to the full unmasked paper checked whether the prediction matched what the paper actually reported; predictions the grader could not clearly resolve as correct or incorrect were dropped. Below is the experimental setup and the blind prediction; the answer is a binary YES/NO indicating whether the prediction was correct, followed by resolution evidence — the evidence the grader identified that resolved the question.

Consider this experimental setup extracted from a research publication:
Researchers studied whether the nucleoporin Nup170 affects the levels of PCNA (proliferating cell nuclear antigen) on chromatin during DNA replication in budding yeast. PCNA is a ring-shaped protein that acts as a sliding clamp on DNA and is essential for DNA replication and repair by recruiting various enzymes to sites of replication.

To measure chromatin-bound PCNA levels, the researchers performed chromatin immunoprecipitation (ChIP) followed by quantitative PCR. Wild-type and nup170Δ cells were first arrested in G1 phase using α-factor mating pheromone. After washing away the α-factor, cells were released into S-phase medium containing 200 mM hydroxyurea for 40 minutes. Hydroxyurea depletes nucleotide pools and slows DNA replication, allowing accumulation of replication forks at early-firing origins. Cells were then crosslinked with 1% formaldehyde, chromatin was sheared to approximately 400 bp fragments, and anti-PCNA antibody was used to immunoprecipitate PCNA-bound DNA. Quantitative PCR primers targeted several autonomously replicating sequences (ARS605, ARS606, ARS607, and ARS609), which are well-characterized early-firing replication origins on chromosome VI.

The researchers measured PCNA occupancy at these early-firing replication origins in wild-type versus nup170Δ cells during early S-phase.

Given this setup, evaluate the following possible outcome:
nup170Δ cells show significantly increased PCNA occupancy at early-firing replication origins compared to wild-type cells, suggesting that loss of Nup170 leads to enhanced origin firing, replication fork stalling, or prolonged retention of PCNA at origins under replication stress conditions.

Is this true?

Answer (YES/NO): NO